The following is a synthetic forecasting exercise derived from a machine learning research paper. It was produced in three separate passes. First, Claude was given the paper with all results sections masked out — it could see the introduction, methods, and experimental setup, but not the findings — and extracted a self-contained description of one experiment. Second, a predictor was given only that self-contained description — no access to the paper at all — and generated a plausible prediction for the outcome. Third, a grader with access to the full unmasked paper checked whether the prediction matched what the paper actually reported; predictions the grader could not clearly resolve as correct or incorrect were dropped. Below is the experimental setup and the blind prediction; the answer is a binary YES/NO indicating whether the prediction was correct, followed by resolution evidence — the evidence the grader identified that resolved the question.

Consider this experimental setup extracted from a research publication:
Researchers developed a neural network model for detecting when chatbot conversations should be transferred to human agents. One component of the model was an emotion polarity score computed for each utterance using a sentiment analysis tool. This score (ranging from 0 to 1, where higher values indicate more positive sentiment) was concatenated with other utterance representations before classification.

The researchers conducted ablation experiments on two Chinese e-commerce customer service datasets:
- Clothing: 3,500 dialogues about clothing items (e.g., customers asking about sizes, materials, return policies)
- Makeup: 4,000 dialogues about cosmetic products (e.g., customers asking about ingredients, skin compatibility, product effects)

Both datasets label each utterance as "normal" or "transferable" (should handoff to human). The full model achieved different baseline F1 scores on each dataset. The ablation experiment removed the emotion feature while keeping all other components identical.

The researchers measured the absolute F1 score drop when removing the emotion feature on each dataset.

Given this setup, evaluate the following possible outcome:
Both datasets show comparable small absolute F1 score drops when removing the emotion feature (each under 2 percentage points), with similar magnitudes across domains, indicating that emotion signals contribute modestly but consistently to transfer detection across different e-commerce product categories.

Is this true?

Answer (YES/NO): NO